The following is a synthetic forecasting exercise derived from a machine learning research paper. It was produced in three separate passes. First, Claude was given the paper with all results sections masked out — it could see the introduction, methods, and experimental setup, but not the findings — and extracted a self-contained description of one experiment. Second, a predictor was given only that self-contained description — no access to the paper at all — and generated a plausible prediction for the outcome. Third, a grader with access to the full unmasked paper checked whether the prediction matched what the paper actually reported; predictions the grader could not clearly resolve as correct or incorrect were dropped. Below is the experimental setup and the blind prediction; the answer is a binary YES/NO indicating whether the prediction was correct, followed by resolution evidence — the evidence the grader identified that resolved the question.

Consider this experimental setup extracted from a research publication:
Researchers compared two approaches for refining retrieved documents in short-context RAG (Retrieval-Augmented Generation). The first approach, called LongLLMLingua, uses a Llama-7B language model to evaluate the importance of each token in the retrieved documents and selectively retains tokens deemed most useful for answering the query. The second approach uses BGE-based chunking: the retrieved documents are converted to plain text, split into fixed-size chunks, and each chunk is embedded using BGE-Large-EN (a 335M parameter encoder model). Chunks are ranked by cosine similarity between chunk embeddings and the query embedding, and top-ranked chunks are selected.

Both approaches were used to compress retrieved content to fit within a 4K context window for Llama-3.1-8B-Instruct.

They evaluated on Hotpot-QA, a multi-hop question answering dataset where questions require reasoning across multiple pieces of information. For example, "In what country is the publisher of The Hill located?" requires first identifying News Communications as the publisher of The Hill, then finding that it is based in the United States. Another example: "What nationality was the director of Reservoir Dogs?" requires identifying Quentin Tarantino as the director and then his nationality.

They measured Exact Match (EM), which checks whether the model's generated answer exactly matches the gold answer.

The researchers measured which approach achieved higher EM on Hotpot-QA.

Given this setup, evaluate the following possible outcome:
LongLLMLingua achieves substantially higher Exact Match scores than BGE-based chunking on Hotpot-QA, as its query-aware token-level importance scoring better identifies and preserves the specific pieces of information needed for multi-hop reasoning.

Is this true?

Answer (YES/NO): NO